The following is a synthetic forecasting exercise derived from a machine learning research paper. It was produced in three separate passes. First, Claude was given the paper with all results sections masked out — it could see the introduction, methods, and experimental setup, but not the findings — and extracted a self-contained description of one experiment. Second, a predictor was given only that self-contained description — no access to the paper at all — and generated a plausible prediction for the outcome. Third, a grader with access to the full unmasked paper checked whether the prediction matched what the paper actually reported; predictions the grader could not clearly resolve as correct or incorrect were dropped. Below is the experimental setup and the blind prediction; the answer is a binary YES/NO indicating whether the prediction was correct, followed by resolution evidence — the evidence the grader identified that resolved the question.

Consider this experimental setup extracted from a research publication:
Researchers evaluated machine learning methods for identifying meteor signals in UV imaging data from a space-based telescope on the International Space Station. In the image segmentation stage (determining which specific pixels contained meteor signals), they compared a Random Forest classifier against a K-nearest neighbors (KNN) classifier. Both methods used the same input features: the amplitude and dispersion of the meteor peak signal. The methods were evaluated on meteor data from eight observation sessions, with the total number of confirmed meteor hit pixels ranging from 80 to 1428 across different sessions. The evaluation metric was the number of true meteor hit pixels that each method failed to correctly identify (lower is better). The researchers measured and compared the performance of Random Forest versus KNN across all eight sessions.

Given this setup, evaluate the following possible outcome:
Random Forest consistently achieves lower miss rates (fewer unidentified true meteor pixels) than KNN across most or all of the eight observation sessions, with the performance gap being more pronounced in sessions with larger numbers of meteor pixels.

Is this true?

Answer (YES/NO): NO